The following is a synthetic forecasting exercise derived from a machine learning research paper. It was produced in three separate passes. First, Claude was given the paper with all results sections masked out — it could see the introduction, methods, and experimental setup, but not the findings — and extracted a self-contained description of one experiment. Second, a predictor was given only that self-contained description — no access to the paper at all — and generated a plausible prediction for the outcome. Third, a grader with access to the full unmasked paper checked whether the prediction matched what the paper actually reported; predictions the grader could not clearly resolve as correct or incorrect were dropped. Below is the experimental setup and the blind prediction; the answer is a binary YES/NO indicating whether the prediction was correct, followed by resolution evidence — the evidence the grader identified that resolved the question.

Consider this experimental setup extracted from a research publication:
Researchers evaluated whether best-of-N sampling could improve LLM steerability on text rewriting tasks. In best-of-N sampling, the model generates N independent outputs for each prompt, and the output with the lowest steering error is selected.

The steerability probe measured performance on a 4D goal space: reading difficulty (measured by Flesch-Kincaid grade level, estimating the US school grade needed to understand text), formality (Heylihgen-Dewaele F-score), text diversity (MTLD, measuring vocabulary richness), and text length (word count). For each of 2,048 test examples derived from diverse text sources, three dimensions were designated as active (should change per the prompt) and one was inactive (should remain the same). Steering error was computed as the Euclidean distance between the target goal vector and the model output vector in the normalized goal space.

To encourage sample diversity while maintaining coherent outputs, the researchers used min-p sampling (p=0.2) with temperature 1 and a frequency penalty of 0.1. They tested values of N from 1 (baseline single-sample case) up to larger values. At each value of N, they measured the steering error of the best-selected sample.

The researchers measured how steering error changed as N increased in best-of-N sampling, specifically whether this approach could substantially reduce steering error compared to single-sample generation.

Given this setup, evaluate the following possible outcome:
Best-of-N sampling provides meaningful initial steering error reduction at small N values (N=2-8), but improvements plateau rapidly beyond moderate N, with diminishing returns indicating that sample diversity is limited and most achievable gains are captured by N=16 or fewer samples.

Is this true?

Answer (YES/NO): NO